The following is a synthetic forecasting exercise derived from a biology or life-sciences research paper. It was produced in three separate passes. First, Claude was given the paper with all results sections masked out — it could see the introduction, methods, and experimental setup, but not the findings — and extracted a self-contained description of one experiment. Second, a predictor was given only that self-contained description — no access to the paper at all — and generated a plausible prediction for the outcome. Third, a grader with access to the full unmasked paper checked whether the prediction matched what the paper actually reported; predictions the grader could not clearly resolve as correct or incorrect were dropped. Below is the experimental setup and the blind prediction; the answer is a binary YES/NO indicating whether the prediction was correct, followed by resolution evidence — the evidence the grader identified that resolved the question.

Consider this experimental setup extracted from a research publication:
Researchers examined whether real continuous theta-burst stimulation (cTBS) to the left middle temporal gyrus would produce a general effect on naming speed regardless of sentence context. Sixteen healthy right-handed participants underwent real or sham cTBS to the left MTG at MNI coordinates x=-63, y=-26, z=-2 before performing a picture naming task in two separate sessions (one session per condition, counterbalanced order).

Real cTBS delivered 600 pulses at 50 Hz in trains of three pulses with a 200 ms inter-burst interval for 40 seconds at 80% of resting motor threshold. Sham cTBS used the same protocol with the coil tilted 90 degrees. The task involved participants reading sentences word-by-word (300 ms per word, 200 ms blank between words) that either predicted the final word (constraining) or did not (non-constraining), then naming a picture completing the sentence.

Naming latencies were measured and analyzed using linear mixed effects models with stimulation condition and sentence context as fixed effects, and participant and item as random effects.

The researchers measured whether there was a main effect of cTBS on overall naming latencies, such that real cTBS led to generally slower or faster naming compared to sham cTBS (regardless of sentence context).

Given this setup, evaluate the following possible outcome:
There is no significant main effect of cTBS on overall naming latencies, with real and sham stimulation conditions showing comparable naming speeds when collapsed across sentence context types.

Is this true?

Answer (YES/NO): YES